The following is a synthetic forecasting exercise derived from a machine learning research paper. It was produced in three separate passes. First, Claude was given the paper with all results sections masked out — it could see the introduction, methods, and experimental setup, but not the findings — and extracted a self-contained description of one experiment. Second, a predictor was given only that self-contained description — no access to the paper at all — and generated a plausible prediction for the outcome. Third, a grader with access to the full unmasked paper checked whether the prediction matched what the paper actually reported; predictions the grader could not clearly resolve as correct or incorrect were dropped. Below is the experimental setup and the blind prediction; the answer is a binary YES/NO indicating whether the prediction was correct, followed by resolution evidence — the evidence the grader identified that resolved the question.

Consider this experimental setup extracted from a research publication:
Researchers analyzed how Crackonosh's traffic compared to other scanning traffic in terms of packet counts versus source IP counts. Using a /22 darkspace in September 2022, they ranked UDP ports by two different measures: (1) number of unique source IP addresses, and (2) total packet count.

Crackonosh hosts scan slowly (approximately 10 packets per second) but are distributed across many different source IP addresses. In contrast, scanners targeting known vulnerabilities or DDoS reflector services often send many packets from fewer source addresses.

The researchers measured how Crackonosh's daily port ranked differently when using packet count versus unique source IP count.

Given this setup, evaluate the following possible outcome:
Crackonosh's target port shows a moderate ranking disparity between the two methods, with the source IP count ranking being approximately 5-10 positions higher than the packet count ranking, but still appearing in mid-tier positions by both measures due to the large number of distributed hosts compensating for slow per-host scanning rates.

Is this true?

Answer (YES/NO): NO